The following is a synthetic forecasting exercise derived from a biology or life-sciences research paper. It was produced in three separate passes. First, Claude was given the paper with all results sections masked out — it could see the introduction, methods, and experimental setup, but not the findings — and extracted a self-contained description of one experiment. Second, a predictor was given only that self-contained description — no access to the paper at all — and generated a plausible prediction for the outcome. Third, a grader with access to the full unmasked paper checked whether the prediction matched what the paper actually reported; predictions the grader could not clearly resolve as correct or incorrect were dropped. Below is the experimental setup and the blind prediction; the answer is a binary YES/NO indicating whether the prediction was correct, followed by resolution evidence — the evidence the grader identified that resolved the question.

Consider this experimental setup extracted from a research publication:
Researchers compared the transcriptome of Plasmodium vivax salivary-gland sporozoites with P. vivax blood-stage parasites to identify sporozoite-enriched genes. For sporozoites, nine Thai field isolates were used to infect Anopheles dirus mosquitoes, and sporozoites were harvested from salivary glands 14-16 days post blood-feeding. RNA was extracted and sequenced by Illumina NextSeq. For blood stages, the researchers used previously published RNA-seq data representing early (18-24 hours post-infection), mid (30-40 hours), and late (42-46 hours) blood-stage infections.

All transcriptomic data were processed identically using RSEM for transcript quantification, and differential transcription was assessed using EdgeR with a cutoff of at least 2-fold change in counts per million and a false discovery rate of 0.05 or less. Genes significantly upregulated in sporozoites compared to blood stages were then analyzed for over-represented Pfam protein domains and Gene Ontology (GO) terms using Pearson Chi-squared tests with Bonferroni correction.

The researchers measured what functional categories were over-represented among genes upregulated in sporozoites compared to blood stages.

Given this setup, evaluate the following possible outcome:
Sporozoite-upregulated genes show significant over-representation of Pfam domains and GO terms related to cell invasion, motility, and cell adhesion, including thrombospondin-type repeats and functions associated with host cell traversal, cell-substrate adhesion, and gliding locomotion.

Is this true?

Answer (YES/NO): NO